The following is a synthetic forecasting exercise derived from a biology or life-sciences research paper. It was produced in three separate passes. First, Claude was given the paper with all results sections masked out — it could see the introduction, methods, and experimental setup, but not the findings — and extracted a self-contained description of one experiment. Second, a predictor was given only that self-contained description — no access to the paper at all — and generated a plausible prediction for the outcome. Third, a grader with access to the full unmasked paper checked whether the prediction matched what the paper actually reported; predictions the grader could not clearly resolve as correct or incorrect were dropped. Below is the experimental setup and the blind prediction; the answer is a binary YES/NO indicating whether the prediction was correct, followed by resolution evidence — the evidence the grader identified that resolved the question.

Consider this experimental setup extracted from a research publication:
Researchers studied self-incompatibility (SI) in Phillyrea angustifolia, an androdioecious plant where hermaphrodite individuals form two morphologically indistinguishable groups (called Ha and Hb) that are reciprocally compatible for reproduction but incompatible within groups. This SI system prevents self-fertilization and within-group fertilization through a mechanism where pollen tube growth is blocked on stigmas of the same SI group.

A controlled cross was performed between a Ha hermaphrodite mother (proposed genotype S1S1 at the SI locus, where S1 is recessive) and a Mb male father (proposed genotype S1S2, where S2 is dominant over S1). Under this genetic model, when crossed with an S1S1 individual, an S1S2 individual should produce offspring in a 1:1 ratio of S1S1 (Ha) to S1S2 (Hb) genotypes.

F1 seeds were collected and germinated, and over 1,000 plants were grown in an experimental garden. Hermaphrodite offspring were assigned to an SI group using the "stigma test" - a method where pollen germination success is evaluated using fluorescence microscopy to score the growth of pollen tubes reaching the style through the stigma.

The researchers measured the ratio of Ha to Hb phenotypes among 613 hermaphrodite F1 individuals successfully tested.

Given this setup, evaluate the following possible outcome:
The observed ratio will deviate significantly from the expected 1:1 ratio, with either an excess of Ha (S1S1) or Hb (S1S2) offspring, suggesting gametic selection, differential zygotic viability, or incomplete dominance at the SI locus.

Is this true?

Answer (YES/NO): NO